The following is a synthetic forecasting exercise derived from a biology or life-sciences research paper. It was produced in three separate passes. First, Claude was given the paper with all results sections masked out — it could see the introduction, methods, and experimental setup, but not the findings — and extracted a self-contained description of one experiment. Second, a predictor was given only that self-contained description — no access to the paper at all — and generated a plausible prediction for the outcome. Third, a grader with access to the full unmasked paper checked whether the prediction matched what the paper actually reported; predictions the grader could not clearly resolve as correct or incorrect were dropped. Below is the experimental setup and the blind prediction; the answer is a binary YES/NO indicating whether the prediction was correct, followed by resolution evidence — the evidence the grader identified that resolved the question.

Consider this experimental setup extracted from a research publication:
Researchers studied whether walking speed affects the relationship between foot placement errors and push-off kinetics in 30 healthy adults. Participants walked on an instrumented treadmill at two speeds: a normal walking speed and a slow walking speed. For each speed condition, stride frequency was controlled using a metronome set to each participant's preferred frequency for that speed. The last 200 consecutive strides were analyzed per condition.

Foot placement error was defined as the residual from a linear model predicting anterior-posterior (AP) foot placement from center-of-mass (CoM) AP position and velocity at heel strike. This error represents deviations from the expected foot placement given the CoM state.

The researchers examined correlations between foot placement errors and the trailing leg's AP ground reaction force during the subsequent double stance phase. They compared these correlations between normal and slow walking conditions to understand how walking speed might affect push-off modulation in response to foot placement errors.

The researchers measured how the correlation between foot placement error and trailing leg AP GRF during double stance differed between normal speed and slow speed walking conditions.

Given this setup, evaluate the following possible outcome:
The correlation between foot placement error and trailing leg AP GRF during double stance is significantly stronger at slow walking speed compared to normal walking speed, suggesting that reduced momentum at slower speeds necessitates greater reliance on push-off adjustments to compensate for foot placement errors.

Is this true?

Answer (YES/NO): NO